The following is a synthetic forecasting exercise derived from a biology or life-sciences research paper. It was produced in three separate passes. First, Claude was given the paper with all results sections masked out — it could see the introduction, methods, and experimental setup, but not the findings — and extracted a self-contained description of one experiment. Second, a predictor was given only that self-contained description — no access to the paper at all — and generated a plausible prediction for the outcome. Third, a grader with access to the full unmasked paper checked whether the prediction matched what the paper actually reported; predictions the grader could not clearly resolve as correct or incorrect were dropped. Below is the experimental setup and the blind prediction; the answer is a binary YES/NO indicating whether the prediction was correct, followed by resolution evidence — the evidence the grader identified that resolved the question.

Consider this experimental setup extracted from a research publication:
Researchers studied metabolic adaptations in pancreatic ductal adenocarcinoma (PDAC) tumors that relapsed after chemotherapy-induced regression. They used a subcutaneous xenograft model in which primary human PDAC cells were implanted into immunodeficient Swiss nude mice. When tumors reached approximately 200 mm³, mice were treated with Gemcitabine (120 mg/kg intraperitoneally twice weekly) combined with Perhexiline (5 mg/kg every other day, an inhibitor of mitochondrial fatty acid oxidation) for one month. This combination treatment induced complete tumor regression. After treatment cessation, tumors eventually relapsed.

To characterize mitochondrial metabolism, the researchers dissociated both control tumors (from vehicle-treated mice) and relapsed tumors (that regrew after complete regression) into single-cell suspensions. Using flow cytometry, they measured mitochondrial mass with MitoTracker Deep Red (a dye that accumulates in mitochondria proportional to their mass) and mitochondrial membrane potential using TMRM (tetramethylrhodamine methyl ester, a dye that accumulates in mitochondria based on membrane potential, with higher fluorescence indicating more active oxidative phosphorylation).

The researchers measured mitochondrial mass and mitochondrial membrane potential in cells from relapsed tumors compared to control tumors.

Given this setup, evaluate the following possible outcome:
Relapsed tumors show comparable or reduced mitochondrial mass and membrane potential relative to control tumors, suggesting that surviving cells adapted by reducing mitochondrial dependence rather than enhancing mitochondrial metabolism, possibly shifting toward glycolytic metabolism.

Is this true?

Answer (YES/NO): NO